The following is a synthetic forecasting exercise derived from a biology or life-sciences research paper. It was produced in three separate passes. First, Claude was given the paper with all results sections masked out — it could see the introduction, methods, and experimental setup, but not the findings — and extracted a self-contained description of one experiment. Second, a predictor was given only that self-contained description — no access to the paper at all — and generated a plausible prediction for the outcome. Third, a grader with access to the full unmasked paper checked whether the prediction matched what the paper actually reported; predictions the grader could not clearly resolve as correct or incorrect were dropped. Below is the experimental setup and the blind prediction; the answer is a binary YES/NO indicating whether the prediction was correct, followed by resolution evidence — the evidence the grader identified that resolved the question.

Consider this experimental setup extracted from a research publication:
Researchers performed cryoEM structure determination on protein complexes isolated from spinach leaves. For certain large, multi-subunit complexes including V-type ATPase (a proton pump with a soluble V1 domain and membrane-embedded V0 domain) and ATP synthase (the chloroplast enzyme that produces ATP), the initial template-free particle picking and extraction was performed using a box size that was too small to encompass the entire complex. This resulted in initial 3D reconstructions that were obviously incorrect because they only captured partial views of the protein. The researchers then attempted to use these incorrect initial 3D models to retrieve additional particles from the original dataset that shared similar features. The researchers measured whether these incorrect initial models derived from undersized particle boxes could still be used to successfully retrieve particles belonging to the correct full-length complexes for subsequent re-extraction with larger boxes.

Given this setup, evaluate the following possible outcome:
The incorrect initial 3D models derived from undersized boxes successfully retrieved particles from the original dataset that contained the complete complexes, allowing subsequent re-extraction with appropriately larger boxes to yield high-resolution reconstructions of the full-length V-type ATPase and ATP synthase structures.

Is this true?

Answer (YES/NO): YES